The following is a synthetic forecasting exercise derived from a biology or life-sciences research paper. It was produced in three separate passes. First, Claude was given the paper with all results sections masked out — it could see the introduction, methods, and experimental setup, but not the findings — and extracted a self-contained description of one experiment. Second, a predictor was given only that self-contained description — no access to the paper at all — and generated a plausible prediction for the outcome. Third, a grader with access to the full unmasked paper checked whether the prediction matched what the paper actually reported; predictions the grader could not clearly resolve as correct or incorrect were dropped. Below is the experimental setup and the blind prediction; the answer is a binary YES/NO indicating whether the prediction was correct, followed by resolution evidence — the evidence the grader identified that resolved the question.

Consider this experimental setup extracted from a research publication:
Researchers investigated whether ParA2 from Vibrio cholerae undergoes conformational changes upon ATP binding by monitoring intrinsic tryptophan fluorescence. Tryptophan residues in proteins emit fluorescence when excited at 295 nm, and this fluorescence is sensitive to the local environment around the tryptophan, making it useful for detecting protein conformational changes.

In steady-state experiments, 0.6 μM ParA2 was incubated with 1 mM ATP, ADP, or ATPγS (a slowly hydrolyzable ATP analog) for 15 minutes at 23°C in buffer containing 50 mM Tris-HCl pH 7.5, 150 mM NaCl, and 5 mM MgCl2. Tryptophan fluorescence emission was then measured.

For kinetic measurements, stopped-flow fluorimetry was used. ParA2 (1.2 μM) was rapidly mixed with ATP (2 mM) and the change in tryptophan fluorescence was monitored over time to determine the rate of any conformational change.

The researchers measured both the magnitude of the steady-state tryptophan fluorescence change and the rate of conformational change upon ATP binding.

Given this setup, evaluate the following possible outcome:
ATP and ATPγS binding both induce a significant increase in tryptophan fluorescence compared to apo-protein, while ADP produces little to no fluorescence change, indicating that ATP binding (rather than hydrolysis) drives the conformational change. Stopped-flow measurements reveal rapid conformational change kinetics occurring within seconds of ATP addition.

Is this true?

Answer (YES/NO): NO